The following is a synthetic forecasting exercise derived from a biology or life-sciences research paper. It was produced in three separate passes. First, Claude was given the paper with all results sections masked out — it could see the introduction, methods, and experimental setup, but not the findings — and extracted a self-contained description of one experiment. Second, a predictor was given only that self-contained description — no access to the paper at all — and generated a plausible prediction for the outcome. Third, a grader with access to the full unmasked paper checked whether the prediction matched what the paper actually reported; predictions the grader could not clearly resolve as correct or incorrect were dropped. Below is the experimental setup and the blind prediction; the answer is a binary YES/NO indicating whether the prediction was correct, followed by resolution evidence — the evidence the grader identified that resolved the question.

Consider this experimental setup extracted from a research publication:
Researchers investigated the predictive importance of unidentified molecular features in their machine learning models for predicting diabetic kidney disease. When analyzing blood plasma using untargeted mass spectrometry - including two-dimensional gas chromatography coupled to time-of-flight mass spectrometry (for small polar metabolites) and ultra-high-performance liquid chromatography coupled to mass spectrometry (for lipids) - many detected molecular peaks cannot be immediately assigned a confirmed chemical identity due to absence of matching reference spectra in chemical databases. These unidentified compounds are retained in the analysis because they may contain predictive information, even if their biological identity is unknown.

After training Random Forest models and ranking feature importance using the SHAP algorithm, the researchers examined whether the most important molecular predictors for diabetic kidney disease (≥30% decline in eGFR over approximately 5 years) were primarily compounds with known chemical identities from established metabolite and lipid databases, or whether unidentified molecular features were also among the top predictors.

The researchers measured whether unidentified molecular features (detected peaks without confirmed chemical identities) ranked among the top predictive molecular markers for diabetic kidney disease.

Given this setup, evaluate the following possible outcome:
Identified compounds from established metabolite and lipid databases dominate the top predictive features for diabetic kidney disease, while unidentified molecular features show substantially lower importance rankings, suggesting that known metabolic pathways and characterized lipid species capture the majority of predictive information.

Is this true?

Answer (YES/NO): NO